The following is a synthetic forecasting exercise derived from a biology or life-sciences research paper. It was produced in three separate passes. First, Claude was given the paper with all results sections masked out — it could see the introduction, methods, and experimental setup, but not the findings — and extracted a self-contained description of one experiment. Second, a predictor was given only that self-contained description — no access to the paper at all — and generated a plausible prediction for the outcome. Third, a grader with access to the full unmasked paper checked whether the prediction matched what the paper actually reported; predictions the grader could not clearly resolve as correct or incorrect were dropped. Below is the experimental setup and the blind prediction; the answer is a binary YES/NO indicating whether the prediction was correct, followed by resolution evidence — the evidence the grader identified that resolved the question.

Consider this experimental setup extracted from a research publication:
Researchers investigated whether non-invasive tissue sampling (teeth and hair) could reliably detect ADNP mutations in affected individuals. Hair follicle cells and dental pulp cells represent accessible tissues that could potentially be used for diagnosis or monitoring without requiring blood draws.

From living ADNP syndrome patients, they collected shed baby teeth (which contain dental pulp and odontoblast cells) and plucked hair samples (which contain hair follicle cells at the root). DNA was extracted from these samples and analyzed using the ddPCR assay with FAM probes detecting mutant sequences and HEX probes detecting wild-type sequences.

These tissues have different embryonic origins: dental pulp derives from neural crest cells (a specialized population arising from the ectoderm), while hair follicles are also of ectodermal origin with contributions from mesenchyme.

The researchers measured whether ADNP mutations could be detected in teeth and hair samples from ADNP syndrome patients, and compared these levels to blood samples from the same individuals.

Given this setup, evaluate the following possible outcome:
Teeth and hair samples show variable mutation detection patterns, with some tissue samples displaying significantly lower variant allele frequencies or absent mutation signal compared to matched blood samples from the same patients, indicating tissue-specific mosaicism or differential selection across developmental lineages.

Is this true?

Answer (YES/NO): YES